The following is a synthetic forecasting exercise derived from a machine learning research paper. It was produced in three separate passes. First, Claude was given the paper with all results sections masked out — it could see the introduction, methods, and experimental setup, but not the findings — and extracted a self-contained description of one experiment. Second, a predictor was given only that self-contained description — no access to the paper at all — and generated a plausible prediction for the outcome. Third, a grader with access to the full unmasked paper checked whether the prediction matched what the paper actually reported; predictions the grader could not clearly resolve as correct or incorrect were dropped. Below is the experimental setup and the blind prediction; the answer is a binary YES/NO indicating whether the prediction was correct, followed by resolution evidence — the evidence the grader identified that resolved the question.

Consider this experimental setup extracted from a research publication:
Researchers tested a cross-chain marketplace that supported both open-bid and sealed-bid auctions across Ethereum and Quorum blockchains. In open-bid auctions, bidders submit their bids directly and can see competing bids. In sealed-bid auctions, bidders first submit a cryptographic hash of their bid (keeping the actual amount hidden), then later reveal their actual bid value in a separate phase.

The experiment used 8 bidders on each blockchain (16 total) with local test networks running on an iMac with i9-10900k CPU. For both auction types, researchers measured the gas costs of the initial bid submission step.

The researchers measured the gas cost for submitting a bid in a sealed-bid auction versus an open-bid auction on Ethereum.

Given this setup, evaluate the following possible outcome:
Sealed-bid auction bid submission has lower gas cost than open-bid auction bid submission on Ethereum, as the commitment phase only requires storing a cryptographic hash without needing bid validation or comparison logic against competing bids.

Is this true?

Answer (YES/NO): YES